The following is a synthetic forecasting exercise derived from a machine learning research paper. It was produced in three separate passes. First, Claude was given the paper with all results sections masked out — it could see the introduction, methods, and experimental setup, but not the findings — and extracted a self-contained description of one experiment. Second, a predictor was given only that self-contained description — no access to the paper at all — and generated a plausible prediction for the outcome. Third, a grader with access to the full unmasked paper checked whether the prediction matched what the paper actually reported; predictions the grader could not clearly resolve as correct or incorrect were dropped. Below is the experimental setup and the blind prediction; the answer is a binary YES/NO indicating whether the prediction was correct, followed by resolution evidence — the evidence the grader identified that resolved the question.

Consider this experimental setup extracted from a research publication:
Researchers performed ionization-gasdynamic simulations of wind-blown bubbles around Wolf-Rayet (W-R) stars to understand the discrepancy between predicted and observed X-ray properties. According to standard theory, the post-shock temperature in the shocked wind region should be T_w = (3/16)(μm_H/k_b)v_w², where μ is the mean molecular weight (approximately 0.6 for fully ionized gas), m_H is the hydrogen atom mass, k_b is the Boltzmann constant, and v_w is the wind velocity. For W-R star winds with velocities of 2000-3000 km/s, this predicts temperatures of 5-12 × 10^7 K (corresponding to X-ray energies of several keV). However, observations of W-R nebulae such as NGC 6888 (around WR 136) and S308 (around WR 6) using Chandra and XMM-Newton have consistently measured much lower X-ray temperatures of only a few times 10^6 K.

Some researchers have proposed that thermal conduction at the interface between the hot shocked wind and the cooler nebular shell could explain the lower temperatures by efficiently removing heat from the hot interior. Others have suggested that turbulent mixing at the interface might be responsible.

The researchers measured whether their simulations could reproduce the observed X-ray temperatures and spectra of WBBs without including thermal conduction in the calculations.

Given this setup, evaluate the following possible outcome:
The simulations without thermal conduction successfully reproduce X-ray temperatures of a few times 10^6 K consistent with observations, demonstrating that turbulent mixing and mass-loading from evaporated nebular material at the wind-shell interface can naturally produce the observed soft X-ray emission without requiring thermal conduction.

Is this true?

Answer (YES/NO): NO